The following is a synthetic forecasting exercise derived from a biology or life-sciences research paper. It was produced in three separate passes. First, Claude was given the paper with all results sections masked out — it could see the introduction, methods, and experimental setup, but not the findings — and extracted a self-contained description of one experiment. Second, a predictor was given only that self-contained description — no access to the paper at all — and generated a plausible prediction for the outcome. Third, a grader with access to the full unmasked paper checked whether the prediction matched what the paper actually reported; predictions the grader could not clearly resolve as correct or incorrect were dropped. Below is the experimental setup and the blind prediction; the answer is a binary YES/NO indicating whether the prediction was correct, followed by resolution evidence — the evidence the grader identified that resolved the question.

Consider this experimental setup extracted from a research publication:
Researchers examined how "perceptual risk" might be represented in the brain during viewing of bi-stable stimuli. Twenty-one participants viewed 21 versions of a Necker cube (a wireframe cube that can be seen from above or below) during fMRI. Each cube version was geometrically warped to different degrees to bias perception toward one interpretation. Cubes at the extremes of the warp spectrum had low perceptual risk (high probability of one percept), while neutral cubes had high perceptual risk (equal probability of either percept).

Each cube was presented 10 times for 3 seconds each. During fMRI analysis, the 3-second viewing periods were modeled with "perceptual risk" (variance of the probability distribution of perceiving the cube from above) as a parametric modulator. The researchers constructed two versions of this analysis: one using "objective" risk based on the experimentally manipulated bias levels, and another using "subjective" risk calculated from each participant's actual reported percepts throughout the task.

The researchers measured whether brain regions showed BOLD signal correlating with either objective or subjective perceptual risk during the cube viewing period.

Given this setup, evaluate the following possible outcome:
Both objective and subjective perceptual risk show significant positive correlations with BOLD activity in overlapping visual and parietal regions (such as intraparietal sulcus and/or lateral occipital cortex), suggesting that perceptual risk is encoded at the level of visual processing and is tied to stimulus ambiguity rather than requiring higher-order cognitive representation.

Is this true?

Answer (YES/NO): NO